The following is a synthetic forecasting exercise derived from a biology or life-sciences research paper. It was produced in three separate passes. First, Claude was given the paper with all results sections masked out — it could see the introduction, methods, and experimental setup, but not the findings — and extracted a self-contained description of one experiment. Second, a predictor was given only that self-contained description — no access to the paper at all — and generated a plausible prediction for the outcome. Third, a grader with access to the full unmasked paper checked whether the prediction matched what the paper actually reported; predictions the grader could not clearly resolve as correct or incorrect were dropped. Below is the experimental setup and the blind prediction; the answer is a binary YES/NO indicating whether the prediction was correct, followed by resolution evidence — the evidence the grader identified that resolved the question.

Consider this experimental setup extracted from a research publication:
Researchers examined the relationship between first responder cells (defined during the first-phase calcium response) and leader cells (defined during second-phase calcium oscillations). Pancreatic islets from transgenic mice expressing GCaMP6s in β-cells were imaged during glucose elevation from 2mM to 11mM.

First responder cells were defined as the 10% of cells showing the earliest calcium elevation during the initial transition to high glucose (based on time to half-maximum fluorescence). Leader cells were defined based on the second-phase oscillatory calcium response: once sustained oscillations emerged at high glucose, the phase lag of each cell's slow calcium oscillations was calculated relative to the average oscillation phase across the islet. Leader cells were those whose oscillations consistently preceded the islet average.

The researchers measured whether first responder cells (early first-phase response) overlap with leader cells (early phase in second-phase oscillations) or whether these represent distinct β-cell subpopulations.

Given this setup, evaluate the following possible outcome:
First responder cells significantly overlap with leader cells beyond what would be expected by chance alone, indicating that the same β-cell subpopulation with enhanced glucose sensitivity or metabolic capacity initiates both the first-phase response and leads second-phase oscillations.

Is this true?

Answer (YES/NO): NO